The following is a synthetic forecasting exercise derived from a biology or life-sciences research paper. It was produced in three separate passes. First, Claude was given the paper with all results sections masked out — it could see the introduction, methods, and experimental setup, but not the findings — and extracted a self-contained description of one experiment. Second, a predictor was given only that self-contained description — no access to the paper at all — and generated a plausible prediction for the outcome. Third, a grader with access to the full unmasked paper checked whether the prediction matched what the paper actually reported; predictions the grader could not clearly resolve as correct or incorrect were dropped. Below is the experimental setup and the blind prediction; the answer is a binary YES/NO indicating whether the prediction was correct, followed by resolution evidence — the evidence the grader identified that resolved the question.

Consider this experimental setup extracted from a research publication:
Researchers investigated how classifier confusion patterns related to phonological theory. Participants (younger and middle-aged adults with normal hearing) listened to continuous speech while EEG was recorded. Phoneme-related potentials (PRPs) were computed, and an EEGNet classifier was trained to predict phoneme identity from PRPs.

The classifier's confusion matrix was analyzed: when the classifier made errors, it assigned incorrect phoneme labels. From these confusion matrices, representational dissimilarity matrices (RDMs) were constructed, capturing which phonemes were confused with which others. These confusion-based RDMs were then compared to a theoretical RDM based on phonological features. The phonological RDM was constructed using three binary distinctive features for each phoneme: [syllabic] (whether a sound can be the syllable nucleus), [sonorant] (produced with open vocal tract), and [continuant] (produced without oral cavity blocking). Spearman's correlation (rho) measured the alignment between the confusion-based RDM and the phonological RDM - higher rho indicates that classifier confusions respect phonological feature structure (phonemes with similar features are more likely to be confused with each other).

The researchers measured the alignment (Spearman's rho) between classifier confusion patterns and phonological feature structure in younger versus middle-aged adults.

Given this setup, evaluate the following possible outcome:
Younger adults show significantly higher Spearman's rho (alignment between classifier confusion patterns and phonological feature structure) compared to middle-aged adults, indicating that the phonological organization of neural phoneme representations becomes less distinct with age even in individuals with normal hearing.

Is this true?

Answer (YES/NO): YES